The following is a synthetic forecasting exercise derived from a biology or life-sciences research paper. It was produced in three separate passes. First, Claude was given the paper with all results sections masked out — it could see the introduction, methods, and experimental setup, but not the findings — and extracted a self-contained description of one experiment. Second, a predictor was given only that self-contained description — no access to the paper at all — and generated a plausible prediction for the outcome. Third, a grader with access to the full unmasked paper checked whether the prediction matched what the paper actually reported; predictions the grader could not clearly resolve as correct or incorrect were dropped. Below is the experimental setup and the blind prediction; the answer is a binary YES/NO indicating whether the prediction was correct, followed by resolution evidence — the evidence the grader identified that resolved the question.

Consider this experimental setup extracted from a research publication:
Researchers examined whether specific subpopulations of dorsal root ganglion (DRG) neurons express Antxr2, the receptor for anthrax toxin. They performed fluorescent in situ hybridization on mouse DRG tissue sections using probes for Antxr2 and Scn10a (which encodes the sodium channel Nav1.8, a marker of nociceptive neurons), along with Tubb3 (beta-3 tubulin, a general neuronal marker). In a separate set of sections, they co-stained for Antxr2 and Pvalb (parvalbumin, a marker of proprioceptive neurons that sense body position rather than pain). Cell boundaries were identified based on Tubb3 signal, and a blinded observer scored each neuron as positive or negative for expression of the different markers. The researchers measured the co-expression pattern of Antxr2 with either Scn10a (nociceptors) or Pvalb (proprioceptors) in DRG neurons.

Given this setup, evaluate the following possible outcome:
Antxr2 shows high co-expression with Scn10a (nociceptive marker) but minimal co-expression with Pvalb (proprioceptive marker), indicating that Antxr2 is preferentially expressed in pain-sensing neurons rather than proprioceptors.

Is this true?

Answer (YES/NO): YES